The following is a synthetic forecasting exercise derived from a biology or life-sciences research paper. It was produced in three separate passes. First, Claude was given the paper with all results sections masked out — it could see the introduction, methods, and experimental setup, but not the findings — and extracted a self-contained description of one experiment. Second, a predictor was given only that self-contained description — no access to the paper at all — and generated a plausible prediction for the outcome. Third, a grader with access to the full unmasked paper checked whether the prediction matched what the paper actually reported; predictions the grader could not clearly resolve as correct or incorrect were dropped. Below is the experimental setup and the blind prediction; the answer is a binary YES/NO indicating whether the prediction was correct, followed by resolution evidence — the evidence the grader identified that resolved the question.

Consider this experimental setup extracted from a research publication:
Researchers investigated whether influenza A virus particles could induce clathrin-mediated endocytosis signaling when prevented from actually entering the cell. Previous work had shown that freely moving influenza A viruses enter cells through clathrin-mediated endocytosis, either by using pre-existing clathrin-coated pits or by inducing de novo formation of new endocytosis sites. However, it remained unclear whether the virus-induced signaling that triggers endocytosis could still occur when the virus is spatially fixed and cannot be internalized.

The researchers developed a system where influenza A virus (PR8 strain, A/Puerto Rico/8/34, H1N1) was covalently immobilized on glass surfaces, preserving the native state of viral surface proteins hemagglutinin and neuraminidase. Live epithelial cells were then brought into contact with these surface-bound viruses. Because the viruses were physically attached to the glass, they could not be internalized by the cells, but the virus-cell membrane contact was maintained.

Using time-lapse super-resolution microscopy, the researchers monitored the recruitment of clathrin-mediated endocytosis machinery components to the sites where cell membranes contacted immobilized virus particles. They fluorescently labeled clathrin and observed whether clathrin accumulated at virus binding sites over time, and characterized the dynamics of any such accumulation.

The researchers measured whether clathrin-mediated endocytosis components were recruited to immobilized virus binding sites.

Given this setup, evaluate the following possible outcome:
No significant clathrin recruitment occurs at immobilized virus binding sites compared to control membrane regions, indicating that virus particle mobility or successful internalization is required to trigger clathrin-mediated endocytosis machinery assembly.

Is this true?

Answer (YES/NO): NO